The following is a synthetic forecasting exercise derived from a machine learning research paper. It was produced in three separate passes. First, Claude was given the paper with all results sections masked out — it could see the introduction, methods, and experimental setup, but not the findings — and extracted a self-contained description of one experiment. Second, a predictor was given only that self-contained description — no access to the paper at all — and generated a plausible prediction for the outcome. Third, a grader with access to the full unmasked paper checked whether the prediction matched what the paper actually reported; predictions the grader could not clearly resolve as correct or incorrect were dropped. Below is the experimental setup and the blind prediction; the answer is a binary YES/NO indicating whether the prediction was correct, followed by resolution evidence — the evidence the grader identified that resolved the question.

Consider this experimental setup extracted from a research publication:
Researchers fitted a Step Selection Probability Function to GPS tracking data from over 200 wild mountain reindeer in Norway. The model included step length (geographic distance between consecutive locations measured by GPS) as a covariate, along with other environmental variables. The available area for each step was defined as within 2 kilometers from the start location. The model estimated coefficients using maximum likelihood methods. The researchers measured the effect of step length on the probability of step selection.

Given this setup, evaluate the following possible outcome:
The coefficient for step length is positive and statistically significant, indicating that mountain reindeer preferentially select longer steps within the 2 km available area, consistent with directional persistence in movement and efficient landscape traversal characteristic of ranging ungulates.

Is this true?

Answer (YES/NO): NO